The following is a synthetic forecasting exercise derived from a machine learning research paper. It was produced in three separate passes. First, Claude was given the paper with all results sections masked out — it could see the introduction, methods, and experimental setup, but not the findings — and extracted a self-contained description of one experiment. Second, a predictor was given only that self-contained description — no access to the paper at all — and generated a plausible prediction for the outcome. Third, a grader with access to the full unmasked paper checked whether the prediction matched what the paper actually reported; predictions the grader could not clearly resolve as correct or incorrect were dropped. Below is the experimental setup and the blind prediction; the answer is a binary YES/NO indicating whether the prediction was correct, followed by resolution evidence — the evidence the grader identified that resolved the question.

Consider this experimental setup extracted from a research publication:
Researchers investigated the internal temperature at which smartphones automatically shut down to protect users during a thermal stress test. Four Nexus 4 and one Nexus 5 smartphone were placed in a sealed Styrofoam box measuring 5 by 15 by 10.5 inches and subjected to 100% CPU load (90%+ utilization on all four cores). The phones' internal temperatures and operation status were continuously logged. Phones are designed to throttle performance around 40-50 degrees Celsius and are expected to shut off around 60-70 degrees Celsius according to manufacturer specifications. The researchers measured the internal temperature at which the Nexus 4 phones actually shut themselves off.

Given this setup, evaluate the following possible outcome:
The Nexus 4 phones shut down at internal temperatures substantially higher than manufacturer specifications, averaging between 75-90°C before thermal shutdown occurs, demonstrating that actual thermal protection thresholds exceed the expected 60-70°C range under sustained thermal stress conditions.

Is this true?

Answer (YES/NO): YES